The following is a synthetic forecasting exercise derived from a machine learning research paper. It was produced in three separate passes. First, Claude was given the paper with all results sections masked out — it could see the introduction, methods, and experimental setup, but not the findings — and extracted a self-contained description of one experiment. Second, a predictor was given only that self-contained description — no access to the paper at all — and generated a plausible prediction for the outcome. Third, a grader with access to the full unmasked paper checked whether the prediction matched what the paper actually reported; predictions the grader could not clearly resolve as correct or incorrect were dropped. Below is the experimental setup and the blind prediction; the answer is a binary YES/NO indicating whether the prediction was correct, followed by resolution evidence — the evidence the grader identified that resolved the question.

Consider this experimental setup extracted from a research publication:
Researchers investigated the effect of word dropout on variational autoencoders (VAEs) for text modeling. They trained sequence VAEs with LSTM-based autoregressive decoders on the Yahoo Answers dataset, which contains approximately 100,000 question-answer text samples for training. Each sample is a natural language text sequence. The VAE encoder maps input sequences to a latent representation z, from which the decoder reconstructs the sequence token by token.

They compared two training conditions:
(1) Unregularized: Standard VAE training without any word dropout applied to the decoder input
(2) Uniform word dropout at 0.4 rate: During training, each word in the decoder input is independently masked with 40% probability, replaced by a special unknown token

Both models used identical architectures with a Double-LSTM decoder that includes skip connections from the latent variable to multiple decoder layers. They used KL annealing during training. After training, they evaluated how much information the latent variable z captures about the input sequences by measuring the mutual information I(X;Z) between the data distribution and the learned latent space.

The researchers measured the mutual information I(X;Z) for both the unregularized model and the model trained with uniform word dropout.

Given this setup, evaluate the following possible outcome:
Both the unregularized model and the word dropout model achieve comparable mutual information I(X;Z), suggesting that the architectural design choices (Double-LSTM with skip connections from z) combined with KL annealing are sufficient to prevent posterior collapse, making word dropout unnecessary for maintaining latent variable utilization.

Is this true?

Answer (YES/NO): NO